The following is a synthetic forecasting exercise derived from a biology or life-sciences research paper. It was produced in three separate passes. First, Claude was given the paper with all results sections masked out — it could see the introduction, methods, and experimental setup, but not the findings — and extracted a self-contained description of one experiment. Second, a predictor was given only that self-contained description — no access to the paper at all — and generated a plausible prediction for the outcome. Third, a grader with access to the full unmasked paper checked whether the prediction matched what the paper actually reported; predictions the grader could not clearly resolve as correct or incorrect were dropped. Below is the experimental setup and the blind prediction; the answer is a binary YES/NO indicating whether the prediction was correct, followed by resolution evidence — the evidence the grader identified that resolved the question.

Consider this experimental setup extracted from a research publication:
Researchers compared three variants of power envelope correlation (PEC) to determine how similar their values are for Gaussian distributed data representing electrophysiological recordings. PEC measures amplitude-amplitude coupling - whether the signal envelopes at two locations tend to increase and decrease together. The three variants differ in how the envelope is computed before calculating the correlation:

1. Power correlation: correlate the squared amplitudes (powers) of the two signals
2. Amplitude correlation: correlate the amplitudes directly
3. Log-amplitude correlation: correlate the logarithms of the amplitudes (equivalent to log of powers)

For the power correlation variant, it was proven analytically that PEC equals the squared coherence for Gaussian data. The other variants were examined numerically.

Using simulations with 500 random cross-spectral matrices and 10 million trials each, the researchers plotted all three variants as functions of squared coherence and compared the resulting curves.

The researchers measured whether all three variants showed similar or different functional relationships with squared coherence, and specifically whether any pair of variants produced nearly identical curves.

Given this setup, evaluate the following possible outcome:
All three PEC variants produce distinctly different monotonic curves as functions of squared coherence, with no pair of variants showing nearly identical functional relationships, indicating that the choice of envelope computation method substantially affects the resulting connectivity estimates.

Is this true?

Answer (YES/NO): NO